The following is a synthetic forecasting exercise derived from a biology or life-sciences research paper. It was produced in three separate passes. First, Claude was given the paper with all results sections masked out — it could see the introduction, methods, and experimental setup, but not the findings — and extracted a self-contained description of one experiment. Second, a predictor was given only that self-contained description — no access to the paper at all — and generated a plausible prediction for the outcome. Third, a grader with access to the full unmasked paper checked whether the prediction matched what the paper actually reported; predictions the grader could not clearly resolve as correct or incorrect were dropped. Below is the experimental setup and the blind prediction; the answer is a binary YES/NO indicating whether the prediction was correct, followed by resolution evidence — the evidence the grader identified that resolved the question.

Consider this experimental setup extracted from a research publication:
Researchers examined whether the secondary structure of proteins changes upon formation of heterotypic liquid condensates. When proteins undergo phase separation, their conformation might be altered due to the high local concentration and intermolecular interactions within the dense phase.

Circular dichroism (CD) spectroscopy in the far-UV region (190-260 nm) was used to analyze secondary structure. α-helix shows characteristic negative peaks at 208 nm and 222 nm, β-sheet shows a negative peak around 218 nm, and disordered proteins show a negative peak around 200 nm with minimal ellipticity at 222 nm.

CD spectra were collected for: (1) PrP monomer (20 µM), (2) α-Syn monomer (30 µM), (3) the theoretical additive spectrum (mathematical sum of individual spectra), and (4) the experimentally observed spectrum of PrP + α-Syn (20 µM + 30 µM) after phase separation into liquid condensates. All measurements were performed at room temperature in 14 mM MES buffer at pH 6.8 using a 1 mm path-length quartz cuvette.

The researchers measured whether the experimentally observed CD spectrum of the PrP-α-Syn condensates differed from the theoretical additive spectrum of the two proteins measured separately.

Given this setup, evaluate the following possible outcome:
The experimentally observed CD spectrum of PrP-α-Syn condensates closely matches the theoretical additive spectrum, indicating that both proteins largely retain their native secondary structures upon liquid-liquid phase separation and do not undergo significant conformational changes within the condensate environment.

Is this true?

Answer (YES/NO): YES